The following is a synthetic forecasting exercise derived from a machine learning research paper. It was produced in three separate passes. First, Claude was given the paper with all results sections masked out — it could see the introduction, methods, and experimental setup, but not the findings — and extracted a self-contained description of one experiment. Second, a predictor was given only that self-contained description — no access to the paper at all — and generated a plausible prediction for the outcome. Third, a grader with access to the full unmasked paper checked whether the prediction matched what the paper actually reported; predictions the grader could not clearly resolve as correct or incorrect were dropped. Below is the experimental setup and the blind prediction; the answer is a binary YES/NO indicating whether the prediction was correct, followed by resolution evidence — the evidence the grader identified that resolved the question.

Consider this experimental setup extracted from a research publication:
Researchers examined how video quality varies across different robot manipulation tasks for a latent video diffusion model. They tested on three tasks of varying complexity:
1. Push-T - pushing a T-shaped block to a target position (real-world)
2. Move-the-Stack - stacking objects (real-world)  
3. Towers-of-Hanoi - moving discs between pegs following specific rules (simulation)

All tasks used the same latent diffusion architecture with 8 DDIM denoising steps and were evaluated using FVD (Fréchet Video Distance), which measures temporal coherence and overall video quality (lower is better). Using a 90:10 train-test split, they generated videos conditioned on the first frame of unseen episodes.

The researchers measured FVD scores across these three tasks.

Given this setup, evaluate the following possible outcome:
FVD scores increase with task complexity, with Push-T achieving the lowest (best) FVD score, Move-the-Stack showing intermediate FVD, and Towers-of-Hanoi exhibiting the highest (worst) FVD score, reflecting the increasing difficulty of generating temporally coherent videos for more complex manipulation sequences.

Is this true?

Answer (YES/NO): NO